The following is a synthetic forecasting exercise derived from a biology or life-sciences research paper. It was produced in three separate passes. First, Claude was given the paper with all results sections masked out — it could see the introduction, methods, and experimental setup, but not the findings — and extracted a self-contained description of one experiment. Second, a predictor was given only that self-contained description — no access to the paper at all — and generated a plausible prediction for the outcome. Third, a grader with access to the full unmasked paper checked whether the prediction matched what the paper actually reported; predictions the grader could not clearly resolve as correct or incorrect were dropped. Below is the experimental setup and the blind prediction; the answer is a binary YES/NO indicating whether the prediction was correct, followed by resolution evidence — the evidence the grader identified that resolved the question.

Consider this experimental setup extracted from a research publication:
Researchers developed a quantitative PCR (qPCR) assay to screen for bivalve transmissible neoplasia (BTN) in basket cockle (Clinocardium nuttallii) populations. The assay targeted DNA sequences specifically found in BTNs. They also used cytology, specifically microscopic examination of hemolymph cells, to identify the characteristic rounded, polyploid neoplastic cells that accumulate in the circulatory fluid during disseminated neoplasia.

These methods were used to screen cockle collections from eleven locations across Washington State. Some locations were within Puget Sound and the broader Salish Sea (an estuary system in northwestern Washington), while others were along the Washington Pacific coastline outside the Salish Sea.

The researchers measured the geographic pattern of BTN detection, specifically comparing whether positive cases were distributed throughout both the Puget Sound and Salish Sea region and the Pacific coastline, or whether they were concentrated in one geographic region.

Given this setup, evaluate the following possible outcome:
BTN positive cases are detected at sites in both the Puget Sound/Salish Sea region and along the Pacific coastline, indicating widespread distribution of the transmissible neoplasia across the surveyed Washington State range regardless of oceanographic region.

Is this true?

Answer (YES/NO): NO